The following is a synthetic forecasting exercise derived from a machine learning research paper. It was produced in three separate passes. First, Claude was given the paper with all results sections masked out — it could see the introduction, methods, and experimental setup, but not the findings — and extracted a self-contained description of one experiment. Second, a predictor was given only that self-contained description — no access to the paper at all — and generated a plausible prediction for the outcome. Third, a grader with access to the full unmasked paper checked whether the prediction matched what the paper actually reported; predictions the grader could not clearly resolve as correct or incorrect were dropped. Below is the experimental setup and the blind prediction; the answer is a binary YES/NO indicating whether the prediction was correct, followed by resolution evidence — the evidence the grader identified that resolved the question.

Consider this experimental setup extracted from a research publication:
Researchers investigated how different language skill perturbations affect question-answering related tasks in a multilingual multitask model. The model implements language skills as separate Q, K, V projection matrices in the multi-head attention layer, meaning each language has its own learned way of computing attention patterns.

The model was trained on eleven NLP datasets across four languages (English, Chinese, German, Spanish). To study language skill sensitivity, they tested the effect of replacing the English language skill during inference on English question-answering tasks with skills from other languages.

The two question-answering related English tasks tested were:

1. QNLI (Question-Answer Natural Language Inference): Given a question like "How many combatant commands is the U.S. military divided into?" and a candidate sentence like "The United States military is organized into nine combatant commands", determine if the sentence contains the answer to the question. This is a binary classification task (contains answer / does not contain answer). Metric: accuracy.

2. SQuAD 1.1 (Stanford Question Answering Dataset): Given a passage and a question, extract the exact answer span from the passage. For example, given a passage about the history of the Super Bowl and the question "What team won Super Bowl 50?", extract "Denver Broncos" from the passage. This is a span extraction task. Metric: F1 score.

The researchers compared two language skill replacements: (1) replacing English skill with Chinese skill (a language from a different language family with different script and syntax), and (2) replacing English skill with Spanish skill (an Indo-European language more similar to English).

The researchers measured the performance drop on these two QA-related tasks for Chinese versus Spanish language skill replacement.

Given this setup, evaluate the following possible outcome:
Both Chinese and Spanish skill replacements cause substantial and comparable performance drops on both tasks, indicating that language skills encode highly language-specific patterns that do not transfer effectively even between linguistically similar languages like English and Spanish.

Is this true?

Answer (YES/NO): NO